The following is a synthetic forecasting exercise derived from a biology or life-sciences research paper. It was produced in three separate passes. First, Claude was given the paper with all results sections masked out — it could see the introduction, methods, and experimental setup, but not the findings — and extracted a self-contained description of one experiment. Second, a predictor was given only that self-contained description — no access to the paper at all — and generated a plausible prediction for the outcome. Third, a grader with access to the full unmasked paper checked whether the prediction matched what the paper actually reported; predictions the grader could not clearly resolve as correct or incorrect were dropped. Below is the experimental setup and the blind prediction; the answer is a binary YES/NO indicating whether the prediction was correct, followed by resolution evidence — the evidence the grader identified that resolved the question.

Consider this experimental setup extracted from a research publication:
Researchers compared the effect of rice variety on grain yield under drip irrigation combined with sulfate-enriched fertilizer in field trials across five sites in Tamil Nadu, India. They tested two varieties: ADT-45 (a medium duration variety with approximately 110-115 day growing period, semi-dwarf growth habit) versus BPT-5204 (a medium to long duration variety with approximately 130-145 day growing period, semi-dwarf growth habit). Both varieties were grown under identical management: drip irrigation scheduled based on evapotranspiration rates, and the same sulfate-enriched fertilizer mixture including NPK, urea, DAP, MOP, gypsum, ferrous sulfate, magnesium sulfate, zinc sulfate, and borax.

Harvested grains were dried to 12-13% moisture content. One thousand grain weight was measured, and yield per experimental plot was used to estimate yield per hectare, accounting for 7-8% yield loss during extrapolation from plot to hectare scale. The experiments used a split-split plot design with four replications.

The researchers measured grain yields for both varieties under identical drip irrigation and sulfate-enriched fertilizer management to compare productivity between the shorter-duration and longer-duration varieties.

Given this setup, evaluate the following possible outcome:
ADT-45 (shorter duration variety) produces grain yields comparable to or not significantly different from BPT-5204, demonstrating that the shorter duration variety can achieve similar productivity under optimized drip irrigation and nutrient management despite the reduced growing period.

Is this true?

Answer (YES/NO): NO